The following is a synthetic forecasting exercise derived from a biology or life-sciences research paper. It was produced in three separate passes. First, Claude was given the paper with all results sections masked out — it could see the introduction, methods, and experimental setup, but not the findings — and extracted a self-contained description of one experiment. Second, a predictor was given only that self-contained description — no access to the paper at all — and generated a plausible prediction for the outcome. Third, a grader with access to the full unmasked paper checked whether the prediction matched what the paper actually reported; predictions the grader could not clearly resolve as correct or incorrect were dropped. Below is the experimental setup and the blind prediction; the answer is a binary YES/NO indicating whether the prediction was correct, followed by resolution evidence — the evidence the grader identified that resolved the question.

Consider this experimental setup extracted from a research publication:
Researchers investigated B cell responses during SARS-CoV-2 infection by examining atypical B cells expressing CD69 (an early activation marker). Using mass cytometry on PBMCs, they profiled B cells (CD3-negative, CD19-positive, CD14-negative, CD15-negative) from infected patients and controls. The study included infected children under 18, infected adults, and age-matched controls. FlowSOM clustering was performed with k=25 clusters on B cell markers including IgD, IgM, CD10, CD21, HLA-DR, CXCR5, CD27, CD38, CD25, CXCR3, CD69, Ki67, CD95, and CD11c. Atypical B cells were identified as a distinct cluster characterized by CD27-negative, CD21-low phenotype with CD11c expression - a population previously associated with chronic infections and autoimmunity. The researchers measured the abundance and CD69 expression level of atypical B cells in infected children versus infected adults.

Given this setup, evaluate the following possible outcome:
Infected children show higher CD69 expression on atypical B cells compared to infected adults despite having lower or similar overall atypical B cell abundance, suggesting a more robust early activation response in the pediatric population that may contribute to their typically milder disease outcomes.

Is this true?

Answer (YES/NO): NO